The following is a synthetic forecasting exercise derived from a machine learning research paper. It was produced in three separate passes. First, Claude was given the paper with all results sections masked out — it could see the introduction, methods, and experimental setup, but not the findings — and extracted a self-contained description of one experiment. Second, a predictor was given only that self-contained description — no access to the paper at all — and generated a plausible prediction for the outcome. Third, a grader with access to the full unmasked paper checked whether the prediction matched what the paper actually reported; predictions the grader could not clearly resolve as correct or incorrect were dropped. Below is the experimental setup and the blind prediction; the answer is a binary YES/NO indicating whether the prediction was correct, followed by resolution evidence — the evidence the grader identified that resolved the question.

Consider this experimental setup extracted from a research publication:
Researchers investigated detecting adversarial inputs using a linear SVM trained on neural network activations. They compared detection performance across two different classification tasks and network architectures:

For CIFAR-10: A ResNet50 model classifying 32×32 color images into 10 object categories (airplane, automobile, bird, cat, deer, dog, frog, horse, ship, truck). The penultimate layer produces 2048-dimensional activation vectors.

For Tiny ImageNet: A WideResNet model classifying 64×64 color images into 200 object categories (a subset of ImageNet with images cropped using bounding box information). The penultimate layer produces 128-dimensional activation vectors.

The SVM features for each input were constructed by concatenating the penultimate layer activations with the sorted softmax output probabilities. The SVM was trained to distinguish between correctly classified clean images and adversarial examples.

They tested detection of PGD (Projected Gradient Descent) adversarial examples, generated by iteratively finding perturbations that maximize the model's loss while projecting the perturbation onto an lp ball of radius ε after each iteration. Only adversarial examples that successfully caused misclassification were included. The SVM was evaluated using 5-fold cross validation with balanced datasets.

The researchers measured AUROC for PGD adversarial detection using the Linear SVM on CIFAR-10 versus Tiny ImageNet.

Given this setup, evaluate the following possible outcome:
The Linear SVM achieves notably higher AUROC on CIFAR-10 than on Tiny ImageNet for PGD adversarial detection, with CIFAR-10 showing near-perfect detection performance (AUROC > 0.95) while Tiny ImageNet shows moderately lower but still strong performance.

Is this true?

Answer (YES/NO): NO